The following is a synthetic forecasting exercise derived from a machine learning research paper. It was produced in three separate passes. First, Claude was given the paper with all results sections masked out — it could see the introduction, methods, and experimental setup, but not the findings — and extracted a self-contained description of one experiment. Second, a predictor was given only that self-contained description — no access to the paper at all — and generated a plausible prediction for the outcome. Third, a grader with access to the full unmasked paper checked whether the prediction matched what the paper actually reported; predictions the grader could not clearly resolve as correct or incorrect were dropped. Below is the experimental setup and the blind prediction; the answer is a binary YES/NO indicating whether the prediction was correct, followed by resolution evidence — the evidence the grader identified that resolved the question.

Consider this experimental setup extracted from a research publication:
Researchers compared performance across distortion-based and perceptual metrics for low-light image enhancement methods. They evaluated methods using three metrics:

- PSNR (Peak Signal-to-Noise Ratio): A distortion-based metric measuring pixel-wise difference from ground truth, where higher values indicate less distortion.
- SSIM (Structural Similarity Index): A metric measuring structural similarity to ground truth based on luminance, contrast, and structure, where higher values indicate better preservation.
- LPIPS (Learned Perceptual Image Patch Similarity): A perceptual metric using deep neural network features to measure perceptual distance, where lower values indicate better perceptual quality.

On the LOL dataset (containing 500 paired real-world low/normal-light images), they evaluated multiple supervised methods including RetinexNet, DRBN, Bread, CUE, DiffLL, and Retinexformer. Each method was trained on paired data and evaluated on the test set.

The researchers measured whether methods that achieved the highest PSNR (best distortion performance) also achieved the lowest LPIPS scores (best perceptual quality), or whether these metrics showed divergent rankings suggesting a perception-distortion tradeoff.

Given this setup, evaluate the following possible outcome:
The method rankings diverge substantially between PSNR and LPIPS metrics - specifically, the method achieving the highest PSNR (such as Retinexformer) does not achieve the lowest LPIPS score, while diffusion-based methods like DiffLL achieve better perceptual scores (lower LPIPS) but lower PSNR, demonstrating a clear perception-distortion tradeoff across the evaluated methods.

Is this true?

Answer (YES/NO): NO